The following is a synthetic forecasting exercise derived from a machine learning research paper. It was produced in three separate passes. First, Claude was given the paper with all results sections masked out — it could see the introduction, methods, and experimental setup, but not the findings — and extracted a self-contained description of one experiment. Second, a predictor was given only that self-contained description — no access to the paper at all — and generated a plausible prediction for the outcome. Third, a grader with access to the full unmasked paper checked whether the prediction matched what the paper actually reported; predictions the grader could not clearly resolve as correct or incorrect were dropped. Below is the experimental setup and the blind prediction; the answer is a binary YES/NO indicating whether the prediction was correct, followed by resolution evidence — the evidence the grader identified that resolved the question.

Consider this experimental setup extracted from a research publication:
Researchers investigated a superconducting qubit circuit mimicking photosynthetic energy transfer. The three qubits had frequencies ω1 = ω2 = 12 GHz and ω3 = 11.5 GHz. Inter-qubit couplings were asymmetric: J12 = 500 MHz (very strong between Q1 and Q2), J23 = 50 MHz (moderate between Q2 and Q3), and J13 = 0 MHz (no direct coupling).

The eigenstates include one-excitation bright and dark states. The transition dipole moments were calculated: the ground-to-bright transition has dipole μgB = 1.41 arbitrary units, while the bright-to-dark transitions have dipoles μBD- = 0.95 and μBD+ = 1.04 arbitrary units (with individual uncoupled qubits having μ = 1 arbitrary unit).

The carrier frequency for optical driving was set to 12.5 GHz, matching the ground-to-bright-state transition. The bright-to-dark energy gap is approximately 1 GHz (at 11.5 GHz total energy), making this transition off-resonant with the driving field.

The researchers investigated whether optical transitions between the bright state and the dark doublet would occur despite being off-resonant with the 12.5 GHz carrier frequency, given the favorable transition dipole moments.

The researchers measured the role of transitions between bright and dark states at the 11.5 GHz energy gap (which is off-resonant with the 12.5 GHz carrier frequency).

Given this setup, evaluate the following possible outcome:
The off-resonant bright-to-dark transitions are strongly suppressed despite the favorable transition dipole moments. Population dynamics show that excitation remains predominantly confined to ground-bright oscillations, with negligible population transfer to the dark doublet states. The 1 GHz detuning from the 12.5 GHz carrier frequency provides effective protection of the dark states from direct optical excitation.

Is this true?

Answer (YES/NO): NO